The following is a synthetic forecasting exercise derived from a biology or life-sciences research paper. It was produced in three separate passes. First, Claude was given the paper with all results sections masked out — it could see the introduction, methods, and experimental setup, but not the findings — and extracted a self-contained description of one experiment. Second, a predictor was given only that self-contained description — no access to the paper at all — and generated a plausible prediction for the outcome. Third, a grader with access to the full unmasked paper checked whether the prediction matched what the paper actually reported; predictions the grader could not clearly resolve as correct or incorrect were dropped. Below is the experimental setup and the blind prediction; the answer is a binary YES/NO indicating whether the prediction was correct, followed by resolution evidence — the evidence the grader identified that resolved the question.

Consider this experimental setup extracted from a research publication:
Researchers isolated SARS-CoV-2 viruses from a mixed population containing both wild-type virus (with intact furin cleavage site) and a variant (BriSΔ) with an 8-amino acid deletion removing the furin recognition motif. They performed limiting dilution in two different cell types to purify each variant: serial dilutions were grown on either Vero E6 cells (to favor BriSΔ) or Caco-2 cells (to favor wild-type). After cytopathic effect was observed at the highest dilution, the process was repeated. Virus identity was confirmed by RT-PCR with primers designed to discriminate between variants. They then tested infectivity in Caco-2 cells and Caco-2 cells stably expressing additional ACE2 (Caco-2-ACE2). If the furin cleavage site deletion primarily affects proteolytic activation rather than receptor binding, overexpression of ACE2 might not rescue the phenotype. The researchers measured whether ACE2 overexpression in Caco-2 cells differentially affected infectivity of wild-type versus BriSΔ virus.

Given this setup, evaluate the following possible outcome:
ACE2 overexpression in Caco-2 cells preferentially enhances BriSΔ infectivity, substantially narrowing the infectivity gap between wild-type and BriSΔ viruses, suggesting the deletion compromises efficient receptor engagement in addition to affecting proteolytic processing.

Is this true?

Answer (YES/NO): NO